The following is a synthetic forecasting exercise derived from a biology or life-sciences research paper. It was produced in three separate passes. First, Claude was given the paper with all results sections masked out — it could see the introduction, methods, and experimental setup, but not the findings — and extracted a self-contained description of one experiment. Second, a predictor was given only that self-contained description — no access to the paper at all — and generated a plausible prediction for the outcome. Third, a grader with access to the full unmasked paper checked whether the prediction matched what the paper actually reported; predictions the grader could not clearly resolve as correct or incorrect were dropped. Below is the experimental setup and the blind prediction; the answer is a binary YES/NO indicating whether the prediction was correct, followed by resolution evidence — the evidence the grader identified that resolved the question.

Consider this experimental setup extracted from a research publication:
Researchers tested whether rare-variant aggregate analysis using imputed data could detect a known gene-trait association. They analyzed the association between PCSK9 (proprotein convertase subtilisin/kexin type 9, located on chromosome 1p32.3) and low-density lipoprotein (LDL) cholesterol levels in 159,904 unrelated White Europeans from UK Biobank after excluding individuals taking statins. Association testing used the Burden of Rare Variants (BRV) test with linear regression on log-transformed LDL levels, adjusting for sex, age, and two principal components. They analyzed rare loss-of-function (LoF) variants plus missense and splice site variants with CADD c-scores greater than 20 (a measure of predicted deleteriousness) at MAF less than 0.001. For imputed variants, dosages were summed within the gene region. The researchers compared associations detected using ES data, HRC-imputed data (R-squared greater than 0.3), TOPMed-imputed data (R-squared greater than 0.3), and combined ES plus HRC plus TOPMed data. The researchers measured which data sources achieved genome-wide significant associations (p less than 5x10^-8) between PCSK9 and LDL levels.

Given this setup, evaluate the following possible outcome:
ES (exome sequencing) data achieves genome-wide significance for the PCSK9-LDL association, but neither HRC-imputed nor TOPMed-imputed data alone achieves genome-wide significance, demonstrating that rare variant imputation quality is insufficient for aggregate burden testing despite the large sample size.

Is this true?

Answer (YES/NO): NO